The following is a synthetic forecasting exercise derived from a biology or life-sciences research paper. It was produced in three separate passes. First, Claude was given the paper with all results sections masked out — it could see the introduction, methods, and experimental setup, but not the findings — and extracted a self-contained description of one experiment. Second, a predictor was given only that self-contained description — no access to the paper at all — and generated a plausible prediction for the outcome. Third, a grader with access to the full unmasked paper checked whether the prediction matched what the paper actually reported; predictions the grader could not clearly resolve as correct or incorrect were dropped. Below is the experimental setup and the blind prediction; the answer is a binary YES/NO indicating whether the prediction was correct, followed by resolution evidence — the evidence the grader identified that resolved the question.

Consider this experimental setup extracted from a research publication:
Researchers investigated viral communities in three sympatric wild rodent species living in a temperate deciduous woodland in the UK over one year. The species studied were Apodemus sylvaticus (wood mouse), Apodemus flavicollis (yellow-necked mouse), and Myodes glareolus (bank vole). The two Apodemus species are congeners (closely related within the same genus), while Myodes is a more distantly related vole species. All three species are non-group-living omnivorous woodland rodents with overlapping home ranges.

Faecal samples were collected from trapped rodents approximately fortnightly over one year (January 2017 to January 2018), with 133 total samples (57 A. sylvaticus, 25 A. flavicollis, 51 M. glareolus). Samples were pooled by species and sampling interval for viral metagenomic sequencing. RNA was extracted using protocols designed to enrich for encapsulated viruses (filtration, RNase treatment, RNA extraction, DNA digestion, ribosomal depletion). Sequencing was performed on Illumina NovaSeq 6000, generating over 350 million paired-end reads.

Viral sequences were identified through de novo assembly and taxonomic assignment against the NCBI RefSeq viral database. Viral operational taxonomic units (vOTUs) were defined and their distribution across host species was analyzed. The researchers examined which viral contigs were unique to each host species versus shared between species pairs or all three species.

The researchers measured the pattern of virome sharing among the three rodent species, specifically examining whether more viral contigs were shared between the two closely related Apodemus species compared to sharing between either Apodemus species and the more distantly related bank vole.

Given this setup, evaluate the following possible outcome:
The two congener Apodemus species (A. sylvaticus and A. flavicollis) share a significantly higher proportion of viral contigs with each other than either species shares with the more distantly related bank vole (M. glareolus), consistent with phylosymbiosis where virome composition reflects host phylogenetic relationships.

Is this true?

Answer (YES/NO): YES